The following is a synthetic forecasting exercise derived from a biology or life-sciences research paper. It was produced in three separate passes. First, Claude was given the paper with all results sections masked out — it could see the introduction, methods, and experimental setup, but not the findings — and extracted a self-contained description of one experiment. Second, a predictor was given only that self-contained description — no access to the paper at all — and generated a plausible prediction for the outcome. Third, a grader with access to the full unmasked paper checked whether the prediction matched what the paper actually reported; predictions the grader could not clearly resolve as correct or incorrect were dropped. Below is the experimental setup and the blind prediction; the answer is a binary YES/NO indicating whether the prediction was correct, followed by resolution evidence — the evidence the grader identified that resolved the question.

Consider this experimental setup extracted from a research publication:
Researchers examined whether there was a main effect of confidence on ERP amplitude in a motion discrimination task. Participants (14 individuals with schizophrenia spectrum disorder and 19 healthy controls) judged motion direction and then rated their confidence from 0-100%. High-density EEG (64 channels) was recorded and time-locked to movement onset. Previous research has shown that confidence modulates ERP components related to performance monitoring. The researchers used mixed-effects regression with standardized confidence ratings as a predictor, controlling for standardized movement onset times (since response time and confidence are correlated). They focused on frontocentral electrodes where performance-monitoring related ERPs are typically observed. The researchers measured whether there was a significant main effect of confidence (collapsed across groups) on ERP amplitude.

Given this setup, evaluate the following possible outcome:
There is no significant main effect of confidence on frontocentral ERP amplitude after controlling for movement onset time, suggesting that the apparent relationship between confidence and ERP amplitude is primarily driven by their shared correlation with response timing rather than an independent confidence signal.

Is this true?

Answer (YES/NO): NO